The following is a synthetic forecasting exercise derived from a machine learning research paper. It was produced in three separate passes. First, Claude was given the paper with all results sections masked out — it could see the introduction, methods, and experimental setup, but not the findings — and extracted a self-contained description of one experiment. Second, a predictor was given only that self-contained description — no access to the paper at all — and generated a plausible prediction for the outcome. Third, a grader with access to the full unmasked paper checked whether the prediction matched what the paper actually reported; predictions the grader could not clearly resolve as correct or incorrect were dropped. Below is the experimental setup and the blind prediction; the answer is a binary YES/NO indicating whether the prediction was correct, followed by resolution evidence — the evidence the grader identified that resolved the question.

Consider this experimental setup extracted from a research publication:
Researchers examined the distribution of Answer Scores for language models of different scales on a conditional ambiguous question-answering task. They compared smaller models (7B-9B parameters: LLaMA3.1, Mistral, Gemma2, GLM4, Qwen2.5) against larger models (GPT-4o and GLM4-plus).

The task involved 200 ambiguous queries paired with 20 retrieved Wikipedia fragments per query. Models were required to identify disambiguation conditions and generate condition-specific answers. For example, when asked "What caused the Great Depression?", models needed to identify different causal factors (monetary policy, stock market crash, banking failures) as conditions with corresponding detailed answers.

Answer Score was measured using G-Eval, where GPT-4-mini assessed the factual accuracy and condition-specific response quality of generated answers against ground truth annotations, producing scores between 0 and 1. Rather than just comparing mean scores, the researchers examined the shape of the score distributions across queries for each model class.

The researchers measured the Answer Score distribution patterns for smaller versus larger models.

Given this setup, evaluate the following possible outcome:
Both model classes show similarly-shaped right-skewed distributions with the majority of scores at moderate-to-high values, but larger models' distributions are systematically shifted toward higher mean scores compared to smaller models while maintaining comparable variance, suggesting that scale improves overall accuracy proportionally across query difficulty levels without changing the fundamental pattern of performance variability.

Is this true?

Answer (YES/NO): NO